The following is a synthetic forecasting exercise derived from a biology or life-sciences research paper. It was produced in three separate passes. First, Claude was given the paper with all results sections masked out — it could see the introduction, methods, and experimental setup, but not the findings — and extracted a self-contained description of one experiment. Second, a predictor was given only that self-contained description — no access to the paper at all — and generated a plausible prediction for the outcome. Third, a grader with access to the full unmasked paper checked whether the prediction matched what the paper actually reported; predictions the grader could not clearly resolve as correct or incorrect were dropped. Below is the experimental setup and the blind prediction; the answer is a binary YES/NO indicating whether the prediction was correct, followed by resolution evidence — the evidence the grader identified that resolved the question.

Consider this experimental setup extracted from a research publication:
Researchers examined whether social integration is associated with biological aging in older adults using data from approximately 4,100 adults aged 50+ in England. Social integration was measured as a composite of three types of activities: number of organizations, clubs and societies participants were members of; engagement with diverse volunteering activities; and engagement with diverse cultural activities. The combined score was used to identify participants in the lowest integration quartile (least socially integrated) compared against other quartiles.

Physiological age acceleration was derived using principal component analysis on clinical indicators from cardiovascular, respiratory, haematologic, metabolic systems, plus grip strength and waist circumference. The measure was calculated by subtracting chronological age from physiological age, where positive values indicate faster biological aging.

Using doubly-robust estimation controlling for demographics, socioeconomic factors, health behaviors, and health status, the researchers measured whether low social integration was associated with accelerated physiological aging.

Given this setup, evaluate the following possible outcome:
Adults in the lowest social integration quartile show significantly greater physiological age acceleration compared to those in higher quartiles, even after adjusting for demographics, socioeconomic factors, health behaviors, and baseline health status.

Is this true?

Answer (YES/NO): YES